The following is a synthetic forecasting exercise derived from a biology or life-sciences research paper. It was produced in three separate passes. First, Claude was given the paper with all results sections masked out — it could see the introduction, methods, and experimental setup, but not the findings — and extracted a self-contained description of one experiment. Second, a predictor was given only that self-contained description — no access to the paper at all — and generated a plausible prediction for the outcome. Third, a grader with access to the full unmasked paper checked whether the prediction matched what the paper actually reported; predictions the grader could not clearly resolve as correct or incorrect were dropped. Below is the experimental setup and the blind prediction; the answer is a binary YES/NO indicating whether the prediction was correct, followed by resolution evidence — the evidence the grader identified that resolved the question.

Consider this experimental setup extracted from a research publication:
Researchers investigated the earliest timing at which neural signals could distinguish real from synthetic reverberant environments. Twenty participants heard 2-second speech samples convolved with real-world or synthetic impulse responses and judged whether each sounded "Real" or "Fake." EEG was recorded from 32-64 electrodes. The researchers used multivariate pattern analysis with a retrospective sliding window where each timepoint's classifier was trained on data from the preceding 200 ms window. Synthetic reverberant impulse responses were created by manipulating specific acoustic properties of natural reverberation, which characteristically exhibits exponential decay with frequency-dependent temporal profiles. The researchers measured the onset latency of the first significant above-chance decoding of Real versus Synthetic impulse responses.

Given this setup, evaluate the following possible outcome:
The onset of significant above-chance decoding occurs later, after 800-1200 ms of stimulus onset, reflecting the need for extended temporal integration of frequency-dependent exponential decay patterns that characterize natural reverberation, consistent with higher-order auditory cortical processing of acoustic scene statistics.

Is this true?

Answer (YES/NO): NO